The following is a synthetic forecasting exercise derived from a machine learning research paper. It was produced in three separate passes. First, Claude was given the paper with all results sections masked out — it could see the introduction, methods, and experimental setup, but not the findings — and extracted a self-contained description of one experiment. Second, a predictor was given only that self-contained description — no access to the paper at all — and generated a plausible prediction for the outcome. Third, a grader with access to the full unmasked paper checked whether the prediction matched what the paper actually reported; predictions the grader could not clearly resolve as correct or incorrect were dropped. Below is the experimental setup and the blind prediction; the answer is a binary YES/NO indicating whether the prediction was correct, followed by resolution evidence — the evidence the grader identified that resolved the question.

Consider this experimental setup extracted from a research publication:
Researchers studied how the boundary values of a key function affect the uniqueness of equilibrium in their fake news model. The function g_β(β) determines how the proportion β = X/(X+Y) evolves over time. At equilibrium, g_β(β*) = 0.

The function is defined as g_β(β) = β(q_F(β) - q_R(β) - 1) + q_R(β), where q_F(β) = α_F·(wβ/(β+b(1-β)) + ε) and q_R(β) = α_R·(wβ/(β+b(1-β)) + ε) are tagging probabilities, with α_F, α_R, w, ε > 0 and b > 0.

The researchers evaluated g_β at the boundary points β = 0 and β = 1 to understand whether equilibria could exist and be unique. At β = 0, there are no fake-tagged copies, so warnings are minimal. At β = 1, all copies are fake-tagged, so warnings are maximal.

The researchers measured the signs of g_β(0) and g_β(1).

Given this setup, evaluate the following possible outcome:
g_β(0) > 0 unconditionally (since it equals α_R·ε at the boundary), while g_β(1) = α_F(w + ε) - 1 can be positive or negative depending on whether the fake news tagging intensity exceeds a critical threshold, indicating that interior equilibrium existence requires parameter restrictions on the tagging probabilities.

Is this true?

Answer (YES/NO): NO